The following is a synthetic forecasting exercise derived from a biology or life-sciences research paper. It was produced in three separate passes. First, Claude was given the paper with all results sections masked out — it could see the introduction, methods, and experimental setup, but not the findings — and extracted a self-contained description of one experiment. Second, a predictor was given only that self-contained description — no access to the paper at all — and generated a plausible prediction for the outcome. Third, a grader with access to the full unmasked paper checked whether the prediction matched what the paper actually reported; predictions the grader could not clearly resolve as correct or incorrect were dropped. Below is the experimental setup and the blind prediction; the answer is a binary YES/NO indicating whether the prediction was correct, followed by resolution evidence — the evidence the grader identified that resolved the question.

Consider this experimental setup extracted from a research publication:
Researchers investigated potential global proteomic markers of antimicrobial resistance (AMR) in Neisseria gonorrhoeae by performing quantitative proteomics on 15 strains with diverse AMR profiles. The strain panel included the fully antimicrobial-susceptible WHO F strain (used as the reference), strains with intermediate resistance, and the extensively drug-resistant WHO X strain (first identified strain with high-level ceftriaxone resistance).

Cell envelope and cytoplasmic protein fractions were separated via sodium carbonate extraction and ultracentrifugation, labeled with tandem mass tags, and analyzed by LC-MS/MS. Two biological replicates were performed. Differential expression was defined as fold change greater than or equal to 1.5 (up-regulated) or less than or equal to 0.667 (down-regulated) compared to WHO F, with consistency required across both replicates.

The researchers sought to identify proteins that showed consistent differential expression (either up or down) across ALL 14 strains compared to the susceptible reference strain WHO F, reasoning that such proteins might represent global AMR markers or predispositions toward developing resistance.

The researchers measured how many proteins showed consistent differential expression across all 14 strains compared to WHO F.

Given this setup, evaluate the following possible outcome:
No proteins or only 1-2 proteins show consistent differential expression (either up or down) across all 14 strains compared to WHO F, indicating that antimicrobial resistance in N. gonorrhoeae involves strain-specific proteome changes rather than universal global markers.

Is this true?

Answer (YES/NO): NO